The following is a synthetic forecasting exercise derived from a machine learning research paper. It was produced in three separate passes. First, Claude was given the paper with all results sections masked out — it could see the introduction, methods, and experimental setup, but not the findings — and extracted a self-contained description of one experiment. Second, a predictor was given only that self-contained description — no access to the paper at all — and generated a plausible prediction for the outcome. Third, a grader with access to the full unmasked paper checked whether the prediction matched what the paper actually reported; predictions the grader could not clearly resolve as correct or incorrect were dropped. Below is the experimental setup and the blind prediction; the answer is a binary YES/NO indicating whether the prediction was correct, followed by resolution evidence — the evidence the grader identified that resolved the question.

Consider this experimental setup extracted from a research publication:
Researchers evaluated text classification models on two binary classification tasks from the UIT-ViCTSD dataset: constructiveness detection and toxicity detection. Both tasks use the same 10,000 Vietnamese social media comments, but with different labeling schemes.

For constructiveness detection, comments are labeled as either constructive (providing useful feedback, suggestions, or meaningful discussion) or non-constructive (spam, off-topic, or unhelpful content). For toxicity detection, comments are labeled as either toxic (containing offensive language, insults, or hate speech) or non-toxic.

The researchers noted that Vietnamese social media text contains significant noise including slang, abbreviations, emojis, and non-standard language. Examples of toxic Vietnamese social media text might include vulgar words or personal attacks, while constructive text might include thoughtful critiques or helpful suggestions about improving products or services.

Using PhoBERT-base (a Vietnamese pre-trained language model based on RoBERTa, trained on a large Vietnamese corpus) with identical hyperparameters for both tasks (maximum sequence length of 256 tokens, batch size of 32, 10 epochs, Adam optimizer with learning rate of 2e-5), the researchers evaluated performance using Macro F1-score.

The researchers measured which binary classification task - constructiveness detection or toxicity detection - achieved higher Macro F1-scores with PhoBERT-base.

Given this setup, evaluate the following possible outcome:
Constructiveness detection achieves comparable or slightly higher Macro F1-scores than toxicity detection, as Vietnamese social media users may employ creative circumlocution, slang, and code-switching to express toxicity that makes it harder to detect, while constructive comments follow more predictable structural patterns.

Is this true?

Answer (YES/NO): NO